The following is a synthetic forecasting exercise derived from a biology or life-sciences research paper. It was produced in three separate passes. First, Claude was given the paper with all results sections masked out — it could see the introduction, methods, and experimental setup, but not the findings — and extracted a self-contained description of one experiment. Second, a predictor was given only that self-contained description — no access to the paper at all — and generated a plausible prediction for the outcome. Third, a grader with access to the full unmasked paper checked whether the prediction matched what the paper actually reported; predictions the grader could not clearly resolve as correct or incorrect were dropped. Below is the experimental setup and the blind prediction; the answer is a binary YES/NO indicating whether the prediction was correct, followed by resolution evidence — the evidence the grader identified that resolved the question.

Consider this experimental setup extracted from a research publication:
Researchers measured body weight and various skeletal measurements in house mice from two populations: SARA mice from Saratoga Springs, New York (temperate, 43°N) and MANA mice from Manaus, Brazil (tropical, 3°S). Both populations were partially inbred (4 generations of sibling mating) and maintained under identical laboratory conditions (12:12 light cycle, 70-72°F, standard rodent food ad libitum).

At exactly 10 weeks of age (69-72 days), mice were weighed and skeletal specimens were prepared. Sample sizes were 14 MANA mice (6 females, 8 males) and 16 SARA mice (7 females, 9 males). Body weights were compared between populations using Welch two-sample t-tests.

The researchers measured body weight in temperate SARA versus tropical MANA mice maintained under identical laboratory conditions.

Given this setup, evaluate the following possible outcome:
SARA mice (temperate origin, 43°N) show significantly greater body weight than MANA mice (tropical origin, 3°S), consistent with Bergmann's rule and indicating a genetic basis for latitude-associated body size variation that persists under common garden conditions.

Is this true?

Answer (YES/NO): YES